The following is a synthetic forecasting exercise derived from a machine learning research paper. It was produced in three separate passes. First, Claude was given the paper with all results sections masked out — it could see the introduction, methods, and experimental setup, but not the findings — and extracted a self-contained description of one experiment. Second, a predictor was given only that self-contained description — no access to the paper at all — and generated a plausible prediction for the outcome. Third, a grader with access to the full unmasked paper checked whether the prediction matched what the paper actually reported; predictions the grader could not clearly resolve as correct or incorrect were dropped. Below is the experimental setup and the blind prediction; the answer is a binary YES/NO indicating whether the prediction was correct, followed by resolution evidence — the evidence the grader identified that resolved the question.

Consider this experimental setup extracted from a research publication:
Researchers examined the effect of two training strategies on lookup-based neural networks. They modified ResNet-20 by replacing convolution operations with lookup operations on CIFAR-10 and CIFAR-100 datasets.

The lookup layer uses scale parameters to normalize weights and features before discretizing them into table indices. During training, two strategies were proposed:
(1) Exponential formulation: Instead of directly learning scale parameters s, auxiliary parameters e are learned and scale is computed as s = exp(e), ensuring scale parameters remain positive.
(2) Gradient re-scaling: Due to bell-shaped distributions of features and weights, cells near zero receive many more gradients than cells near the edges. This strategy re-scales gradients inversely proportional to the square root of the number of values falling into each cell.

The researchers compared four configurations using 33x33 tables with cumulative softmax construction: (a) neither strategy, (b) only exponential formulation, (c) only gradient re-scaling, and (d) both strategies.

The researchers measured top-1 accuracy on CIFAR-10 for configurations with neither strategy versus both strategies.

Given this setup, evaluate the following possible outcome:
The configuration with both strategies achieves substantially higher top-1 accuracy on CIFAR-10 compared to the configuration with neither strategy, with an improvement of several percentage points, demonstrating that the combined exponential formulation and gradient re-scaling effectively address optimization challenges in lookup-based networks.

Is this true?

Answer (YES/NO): NO